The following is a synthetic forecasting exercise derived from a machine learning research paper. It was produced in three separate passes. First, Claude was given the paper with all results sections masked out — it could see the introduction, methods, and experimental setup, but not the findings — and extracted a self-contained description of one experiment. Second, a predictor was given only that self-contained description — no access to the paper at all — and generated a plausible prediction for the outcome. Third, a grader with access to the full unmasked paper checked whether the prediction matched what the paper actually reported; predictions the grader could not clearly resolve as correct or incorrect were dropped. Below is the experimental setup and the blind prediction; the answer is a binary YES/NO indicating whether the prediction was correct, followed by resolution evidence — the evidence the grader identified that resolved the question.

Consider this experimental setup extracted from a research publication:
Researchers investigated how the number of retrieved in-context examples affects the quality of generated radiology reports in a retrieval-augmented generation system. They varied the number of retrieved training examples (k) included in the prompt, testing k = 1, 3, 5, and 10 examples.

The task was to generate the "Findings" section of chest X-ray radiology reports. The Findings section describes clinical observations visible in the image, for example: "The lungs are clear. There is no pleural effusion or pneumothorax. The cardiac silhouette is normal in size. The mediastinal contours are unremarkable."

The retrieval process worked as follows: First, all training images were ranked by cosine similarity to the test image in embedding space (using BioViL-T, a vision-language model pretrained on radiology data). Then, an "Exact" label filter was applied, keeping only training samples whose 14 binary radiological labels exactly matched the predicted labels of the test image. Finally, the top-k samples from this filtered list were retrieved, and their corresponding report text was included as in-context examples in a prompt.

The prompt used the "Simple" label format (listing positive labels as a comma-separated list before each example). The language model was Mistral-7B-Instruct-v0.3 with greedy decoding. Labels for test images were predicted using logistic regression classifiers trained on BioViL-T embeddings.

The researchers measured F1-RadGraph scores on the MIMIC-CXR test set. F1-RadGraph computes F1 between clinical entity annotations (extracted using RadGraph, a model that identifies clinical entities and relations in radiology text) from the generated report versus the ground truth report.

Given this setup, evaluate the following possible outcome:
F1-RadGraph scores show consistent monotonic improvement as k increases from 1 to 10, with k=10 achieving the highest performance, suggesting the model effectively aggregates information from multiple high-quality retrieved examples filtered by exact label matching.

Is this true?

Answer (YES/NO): NO